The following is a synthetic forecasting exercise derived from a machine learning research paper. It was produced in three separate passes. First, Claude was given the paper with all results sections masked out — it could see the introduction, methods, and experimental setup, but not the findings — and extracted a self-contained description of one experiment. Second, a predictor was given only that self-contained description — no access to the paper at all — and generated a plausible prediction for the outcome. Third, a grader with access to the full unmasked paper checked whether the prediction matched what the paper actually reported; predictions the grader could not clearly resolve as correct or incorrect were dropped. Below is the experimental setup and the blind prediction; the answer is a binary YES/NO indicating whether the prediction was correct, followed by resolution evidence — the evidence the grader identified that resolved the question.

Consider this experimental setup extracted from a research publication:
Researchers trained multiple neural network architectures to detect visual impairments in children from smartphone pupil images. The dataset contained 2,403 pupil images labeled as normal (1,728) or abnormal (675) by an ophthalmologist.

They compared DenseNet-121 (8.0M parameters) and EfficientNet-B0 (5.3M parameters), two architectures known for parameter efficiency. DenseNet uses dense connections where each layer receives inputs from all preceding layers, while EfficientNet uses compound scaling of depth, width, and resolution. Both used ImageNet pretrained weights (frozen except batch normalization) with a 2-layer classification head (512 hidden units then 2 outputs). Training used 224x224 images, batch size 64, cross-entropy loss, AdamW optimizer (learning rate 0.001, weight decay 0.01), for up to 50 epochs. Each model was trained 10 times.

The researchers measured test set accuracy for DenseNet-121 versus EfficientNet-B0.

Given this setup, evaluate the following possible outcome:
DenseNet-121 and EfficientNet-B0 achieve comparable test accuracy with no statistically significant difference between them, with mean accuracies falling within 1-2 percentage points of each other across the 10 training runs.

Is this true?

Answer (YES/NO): YES